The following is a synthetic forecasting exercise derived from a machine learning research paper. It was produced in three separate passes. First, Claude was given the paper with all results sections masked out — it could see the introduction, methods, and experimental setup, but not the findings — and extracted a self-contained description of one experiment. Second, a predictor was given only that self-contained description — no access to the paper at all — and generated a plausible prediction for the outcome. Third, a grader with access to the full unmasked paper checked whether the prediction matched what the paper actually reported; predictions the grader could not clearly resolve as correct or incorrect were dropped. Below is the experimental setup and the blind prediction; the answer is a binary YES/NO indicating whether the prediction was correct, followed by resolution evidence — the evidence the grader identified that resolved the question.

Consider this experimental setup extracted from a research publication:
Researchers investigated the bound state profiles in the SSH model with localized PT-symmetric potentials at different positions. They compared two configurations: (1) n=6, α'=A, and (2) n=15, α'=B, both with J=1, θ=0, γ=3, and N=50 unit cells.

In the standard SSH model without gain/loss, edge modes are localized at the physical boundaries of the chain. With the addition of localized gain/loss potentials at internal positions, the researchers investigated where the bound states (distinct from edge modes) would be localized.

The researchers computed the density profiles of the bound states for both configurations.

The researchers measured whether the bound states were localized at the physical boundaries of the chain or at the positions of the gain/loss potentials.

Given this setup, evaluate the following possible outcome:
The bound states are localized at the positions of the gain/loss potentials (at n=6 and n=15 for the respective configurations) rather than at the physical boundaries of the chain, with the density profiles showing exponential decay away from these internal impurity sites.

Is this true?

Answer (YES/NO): YES